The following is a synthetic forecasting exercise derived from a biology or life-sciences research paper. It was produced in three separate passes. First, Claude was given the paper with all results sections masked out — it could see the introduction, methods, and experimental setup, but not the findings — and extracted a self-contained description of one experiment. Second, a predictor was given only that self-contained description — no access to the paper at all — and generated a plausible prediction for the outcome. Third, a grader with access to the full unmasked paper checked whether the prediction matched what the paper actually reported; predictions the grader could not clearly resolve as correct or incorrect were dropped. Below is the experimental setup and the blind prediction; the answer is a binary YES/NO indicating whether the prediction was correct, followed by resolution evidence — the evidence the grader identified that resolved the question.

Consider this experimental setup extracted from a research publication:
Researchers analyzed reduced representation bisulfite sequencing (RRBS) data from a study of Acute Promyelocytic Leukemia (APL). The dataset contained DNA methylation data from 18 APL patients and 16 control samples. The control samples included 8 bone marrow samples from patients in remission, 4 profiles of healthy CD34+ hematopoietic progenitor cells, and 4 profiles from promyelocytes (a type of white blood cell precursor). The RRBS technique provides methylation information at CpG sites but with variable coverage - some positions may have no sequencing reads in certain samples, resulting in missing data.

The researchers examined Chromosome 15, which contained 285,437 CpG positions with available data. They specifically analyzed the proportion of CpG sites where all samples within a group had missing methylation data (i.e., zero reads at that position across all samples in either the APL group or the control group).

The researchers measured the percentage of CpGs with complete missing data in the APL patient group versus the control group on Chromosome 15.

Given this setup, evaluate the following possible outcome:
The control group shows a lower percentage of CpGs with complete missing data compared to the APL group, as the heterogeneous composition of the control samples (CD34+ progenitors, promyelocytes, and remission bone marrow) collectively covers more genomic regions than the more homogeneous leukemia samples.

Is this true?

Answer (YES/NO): YES